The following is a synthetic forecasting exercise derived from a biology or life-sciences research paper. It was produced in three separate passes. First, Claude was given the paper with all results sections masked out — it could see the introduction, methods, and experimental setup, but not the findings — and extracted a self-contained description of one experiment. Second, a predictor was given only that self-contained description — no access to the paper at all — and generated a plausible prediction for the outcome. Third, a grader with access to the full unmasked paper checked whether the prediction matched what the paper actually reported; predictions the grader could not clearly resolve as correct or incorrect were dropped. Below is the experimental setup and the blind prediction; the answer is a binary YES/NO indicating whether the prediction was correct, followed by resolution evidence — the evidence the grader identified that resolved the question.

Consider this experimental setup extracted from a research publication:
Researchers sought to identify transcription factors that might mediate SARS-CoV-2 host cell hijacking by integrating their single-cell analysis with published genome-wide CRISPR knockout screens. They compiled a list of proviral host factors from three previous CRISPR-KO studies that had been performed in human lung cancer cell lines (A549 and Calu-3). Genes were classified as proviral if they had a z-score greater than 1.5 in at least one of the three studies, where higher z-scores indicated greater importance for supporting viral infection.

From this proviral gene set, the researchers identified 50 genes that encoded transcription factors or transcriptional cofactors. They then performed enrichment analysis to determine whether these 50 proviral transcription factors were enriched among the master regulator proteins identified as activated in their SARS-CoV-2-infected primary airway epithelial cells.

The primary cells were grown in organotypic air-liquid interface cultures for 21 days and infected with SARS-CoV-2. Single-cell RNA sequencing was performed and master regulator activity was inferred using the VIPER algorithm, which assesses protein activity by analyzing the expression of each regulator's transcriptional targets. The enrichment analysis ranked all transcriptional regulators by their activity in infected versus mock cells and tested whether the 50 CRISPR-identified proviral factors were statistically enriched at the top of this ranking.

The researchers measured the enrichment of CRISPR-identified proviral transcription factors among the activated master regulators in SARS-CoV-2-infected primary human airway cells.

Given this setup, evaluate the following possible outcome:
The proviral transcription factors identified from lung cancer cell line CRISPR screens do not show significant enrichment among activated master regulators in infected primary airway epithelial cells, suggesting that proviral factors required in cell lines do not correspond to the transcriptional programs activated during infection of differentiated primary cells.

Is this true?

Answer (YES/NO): NO